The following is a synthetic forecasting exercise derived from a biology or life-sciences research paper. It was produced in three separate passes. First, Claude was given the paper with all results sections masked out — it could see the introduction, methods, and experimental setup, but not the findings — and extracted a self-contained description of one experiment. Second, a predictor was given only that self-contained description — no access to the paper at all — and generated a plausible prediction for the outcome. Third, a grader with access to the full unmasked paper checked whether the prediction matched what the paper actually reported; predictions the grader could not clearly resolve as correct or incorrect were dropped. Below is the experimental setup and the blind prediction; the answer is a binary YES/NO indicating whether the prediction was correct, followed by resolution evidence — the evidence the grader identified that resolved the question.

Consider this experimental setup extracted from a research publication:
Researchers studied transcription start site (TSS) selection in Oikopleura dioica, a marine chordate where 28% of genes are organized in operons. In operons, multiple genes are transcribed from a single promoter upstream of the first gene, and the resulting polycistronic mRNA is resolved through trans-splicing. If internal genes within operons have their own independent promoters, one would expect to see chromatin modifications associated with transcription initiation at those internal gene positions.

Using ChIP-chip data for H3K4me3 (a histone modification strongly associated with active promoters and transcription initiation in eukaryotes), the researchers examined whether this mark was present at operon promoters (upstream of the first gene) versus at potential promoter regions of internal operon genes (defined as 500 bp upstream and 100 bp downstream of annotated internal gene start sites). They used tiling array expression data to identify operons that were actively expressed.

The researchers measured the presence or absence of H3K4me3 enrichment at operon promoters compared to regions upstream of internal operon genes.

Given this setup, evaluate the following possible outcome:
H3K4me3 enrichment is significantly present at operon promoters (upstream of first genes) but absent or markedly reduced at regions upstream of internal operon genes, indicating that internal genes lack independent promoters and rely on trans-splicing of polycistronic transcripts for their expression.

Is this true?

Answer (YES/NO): NO